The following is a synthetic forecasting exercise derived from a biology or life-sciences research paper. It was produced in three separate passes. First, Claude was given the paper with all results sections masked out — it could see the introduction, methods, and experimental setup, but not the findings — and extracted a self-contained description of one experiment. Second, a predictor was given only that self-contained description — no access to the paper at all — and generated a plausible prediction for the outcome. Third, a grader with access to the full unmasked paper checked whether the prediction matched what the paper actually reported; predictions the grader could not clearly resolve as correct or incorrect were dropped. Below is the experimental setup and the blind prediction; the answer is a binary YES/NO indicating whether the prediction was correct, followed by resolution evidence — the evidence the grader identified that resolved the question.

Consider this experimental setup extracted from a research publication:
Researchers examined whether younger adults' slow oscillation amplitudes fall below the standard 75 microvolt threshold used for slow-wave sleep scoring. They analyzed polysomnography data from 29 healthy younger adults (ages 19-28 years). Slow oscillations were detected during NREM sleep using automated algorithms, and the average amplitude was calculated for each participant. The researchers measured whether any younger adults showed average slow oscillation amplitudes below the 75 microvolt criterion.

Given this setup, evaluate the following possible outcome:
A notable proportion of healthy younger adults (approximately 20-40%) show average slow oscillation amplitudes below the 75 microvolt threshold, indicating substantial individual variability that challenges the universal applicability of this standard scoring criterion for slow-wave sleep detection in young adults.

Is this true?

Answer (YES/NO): NO